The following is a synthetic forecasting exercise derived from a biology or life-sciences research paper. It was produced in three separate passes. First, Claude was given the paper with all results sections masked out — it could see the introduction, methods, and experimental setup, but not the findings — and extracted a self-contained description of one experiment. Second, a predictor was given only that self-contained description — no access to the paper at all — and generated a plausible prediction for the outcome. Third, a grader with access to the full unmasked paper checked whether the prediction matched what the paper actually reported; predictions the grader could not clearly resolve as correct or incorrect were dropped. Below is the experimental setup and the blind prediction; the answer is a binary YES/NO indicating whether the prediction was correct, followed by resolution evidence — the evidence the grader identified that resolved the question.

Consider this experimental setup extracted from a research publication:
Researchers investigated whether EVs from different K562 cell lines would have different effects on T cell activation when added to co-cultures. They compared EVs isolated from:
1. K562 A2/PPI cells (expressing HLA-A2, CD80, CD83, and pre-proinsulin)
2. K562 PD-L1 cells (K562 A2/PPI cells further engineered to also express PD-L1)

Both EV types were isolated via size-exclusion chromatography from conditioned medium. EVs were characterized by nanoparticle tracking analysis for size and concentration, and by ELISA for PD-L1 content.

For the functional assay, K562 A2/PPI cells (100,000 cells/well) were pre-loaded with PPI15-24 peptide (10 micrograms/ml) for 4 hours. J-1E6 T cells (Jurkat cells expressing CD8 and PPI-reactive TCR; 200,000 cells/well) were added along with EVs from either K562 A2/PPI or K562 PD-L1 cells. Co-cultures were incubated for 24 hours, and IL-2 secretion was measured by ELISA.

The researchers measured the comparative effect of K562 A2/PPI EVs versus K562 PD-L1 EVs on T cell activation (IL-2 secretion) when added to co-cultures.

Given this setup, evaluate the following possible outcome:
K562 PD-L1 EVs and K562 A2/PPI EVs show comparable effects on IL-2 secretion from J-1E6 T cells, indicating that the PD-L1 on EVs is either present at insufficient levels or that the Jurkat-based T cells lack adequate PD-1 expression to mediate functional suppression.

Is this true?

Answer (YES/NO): NO